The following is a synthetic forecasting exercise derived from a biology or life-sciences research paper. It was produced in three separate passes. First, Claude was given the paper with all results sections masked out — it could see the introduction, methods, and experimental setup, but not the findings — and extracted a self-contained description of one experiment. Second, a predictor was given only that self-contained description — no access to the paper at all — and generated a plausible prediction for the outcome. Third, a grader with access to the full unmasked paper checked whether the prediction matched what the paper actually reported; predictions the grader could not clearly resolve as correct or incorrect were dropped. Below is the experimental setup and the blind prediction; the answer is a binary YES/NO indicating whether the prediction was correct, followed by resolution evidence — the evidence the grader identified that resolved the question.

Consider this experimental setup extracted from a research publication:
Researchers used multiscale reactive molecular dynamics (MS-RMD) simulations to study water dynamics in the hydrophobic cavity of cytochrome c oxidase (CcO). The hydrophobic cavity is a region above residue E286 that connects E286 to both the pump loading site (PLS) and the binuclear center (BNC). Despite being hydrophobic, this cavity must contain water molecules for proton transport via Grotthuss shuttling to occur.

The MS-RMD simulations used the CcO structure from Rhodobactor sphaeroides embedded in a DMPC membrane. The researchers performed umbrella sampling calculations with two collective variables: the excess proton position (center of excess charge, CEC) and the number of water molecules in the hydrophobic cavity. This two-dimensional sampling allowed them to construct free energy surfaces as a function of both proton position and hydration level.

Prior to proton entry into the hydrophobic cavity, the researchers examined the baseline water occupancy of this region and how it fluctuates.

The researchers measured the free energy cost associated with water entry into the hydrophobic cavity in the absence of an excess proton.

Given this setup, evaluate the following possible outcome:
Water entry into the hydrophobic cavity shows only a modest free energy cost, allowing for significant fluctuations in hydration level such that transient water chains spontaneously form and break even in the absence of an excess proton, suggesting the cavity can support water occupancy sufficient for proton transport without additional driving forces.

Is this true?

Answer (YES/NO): NO